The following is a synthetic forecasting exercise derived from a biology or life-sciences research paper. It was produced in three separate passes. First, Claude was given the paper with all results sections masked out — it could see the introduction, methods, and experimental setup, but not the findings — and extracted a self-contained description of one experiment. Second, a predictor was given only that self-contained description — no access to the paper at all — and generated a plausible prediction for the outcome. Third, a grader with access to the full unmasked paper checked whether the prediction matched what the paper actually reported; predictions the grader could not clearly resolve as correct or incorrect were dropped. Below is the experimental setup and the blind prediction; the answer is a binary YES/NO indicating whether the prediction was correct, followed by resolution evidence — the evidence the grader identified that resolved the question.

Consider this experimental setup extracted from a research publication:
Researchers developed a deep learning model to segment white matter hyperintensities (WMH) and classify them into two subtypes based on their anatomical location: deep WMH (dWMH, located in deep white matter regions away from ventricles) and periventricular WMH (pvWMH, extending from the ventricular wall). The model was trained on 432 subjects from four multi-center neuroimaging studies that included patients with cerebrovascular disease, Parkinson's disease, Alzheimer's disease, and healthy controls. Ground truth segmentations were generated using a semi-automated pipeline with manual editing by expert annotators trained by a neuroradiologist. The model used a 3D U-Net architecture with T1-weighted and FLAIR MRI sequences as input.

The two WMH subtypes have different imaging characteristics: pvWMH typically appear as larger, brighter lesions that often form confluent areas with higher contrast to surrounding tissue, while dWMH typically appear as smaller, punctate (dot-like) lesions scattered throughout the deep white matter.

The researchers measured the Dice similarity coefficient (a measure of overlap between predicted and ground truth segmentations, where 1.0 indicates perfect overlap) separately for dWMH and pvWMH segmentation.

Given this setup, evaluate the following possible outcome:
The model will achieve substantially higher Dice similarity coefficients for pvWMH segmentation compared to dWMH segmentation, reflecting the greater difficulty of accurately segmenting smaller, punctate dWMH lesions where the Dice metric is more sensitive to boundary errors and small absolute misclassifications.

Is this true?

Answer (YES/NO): YES